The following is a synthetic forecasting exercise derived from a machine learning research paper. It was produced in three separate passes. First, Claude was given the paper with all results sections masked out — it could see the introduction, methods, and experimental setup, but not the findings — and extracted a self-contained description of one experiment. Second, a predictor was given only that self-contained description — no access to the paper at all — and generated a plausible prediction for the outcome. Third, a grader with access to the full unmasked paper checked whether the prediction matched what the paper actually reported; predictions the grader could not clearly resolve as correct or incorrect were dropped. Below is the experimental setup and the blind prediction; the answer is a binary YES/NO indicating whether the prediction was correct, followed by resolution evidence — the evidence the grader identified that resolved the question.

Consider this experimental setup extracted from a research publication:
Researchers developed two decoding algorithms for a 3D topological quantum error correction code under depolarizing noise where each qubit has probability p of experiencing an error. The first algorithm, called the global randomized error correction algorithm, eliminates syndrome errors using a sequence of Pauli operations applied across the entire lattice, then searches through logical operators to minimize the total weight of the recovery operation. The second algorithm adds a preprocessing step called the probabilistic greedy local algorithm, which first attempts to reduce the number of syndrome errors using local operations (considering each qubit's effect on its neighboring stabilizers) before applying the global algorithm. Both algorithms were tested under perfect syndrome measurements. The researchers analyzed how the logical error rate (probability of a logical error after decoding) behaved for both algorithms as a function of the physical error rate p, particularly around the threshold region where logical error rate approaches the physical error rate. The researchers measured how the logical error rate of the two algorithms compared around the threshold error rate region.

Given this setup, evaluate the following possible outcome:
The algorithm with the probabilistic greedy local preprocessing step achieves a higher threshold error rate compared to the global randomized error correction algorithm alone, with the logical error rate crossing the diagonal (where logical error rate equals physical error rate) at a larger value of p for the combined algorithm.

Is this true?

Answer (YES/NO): YES